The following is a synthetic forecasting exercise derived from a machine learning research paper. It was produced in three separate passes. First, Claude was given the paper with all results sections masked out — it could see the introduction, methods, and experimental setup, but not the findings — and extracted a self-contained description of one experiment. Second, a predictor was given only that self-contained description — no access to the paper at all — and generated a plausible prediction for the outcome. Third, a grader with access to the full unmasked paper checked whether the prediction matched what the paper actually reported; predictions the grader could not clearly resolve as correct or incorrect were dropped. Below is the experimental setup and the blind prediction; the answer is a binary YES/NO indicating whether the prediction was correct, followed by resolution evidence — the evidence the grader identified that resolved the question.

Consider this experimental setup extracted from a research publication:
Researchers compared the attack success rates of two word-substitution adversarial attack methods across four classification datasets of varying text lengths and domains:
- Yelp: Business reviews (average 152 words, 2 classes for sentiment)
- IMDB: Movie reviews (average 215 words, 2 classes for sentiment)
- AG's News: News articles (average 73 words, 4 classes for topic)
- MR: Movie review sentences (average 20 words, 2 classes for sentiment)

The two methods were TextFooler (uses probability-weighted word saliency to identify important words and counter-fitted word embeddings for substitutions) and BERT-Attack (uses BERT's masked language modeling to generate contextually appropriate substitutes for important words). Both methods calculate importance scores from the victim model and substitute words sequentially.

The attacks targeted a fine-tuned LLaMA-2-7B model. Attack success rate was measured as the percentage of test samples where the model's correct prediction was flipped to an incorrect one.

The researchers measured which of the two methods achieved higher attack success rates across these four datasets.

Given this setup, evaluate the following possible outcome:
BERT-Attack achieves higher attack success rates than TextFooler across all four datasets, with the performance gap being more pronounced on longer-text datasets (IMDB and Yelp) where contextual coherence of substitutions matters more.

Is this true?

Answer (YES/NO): NO